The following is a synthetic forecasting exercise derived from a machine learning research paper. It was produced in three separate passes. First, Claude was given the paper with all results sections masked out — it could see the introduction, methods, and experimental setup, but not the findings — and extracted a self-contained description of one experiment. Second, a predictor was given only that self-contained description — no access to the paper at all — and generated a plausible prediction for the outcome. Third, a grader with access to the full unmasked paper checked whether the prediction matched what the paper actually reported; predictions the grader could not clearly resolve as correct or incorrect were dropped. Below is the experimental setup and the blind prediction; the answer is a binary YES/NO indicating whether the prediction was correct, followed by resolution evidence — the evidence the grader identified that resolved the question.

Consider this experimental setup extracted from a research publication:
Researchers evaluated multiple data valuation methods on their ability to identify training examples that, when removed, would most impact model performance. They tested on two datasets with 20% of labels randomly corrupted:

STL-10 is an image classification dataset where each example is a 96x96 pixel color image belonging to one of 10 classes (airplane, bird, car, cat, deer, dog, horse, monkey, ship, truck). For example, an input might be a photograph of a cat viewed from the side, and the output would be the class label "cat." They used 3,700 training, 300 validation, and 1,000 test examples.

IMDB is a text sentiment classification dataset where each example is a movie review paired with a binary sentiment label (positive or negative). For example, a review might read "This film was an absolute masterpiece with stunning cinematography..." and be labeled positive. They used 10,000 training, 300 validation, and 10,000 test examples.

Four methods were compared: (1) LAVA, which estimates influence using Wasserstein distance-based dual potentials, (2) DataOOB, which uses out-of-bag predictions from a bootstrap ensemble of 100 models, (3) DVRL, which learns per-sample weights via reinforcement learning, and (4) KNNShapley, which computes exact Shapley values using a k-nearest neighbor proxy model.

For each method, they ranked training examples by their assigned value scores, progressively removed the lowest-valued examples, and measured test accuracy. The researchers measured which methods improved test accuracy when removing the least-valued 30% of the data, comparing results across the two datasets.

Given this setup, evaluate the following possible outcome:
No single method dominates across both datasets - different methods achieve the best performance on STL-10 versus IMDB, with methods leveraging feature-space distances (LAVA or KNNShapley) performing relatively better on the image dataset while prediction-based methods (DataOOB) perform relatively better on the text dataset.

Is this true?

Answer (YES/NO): NO